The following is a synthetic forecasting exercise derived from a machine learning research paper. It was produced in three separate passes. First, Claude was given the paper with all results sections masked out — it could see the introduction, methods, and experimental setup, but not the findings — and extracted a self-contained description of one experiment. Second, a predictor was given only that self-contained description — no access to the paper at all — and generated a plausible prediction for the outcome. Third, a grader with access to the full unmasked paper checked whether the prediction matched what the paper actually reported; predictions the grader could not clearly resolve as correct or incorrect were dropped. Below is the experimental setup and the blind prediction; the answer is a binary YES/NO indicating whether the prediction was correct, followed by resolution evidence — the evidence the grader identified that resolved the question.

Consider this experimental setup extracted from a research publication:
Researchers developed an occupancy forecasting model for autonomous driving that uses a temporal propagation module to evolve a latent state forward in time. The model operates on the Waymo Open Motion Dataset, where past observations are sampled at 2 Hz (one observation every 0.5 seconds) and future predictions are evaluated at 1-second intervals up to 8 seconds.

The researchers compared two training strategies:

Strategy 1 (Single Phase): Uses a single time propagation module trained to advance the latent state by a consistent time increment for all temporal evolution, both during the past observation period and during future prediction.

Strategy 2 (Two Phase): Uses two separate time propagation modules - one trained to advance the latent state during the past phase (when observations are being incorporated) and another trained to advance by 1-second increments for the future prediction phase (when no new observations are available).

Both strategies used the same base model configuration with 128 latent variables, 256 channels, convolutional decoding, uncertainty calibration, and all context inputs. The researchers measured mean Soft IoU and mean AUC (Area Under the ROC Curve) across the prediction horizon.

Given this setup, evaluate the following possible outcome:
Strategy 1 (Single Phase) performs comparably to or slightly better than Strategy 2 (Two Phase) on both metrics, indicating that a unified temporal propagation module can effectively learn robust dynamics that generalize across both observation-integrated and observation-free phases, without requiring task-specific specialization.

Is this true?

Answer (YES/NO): NO